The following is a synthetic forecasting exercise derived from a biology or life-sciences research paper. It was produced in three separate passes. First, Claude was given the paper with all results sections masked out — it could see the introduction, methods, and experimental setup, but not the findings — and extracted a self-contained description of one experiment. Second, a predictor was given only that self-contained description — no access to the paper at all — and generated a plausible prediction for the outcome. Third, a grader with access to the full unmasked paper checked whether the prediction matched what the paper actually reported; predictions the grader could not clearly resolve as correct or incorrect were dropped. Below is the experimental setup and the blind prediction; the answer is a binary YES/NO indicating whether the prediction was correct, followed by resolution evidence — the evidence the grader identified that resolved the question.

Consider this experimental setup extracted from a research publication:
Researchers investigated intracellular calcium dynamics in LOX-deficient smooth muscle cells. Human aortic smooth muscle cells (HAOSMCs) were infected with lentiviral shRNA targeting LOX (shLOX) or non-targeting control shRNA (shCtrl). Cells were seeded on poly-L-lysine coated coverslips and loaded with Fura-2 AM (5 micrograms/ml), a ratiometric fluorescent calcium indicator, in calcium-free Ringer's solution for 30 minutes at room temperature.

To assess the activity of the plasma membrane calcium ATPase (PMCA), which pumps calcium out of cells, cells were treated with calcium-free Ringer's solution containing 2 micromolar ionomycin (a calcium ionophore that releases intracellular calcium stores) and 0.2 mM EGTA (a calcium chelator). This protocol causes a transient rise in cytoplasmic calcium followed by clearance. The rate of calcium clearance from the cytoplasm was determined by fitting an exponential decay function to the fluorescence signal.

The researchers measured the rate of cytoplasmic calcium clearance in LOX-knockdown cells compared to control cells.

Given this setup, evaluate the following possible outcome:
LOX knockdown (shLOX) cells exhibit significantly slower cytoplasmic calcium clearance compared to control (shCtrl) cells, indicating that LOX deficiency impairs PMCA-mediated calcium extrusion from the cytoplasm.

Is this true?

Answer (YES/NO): YES